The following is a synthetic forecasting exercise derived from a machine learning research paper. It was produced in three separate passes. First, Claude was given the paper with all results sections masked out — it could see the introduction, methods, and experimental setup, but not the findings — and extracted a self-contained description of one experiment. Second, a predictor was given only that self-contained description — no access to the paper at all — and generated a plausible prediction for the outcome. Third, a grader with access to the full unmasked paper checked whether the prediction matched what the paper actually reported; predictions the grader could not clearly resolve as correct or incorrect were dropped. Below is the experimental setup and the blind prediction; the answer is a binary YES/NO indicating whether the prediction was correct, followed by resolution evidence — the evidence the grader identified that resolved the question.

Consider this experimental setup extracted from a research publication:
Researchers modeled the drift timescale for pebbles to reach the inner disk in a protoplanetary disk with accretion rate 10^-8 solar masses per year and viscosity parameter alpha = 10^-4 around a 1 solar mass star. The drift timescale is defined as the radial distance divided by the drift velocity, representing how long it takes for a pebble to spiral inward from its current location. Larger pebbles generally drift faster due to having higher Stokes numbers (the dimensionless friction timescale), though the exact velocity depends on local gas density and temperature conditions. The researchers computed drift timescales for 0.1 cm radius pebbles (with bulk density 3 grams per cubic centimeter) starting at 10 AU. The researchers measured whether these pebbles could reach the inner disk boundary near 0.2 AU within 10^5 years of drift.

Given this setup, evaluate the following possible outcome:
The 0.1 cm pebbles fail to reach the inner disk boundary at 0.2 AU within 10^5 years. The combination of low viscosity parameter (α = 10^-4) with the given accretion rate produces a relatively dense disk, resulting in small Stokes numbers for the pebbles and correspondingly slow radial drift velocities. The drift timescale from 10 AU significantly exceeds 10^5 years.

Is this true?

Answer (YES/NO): NO